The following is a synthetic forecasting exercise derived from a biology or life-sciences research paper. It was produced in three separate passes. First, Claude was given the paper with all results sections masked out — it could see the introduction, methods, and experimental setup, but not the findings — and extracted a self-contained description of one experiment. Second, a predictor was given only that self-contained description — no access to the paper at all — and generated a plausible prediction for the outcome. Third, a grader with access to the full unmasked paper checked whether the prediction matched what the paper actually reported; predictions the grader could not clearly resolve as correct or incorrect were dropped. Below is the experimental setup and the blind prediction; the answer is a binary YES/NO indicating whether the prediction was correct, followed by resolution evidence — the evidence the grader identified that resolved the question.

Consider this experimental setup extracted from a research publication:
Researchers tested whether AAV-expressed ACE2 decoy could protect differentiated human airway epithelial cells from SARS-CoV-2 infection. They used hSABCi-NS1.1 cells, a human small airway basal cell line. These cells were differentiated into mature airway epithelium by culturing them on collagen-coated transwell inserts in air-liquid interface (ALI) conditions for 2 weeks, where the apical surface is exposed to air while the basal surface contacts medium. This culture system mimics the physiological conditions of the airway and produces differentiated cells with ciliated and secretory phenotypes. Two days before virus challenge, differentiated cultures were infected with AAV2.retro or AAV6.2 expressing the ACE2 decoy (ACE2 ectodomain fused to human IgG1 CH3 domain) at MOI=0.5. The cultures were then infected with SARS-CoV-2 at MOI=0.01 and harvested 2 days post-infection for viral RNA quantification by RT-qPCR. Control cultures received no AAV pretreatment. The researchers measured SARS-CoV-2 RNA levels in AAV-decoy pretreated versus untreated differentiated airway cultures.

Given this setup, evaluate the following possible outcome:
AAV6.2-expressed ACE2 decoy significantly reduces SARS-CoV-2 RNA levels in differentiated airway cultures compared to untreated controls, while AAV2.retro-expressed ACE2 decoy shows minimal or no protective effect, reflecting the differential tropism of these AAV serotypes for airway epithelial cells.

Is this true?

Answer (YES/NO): NO